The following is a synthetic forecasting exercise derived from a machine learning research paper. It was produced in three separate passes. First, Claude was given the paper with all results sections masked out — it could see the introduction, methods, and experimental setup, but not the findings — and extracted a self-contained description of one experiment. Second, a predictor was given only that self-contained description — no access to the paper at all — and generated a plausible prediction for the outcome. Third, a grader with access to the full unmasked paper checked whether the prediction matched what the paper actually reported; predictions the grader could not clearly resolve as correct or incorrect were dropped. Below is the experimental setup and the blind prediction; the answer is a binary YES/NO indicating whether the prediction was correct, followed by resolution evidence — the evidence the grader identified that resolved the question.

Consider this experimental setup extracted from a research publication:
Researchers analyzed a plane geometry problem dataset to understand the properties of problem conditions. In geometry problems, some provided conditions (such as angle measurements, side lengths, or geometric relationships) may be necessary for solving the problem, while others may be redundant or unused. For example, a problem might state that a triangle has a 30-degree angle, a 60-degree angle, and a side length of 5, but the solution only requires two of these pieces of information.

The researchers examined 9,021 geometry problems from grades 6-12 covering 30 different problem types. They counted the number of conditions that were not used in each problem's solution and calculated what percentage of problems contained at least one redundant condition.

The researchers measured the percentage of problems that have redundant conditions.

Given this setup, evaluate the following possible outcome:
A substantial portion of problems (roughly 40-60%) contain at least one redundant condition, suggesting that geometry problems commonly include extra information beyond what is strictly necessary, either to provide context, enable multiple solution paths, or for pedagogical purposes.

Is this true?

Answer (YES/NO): YES